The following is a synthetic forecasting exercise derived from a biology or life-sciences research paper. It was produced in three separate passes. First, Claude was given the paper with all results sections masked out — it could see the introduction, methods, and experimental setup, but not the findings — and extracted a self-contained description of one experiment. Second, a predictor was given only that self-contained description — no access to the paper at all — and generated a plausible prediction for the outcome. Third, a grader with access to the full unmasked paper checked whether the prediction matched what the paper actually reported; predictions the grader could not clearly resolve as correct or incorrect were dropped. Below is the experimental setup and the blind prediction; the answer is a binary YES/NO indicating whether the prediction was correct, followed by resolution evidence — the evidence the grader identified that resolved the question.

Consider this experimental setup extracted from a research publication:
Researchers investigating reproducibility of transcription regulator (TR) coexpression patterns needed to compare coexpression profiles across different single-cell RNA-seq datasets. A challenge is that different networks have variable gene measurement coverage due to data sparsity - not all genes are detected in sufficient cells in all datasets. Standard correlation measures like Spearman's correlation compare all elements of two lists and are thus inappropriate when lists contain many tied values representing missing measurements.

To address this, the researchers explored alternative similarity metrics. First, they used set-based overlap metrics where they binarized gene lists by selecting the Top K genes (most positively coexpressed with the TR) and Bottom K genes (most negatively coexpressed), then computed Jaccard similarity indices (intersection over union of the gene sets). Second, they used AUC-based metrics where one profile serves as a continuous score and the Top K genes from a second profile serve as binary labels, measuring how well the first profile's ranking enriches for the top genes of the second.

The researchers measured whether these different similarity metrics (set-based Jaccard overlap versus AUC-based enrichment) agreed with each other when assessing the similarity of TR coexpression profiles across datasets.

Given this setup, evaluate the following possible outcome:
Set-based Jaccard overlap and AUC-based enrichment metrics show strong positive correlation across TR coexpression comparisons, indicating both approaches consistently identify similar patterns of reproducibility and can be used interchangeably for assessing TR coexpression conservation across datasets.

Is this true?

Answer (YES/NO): YES